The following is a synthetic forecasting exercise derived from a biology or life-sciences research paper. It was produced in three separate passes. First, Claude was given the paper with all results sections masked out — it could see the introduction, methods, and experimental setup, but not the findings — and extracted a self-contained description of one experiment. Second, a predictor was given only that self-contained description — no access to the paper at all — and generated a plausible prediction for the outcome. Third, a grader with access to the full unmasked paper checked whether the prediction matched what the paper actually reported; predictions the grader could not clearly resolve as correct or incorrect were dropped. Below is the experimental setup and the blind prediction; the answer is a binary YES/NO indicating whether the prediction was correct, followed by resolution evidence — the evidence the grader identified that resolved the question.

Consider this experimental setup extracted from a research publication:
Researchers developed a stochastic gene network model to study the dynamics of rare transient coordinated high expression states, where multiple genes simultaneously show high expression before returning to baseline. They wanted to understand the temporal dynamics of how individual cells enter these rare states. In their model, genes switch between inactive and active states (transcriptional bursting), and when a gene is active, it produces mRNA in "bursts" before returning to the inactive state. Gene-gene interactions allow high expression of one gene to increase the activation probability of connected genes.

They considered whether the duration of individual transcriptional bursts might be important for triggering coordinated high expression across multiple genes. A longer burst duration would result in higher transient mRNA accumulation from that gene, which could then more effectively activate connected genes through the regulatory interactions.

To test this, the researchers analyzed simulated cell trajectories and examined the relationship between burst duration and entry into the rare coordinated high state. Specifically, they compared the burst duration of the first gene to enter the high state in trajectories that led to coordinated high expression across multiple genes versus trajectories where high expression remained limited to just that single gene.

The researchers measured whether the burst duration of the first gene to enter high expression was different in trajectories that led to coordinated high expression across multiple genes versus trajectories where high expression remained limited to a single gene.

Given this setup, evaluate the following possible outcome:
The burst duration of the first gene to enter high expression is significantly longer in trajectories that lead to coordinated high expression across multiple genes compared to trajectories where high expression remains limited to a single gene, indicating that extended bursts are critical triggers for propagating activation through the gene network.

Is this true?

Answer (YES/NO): YES